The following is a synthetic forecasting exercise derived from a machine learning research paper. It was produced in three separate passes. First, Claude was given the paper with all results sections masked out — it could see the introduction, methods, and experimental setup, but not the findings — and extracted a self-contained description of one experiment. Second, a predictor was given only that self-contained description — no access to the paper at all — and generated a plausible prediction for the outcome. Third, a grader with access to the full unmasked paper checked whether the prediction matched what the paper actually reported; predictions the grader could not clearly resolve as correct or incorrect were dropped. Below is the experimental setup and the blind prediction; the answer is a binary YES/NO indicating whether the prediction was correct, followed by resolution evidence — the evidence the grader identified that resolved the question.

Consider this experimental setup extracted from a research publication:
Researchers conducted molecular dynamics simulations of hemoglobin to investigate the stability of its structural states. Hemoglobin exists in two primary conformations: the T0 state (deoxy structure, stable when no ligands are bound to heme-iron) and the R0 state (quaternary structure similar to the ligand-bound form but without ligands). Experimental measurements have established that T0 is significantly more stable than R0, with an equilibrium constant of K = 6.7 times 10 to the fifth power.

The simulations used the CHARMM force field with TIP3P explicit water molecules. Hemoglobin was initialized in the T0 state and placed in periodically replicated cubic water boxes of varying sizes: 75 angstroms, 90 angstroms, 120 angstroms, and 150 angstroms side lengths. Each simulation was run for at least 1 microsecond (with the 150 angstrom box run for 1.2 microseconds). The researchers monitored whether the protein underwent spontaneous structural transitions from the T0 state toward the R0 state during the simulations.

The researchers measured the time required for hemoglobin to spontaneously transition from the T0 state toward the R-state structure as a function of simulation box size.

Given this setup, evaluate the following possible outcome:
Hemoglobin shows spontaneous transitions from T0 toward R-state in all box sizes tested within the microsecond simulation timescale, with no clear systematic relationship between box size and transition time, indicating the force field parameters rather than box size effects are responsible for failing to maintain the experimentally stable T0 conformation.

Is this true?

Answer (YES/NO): NO